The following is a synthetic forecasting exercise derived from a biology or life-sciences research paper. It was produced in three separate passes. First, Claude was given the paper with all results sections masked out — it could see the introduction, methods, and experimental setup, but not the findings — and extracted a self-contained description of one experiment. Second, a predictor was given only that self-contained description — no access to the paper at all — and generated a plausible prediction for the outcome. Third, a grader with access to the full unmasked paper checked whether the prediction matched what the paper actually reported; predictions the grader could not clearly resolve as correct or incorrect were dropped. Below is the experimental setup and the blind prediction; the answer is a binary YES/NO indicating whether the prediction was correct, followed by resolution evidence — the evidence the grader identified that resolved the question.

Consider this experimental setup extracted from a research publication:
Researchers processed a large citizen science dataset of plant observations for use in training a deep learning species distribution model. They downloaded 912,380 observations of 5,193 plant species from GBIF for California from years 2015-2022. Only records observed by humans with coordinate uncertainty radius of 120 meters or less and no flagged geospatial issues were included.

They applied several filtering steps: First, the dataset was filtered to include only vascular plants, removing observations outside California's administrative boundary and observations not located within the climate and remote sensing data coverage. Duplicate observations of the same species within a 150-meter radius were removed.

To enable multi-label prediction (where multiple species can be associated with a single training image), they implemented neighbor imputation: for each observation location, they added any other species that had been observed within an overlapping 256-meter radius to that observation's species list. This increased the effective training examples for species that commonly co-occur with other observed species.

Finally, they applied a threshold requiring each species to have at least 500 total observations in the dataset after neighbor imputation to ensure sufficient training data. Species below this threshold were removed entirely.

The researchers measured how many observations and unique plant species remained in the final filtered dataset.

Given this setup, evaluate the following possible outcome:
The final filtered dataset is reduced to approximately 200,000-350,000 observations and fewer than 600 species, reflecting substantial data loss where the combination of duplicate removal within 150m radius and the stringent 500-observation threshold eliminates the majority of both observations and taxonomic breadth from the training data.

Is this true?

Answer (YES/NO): NO